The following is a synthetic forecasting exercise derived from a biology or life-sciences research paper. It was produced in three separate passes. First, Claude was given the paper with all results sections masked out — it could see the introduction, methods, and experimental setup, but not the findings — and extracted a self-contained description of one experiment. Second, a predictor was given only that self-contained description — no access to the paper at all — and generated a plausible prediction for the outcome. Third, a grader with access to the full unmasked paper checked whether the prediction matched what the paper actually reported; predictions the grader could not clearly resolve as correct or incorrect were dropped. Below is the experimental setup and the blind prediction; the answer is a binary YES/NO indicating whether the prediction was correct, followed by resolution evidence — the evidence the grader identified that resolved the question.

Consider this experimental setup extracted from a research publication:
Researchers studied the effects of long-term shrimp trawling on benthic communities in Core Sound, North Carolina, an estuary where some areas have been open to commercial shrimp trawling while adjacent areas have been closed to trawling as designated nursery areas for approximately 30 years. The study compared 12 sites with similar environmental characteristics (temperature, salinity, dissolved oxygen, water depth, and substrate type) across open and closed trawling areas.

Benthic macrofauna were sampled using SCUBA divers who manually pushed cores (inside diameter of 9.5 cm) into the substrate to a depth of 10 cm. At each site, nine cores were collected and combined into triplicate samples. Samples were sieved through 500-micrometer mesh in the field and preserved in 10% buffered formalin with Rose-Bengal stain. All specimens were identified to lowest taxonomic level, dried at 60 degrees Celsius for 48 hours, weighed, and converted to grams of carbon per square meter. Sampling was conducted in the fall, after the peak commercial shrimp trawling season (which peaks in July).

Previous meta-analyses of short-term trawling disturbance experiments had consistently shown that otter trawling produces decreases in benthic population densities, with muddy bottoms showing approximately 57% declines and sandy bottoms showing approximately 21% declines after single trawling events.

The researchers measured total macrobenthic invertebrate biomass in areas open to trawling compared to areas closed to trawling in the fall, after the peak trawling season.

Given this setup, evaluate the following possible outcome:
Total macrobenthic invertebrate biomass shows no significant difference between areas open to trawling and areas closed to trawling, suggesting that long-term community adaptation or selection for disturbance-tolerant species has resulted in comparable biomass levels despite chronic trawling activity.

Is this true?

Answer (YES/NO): NO